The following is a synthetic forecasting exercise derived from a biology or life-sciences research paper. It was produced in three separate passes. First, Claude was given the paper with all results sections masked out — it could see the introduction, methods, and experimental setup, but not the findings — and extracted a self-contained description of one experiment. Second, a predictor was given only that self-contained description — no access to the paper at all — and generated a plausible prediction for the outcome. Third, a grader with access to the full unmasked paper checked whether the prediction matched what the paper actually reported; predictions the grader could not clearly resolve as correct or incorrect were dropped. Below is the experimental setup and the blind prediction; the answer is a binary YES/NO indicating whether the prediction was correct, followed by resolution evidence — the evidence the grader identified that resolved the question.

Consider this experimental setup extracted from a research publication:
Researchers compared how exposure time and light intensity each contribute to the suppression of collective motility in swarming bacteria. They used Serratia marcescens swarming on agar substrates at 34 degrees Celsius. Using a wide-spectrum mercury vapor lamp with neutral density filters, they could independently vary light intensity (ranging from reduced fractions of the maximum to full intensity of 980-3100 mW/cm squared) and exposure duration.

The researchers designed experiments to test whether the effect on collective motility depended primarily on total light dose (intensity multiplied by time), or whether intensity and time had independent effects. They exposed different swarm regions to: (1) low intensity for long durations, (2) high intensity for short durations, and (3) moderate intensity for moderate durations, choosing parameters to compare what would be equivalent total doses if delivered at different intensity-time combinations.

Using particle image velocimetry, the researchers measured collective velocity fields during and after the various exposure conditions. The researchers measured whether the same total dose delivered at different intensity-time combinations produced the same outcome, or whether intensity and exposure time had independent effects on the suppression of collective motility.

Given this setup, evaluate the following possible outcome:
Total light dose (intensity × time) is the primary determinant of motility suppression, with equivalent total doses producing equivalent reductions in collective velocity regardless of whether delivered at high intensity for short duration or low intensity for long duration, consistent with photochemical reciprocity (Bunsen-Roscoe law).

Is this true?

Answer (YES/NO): NO